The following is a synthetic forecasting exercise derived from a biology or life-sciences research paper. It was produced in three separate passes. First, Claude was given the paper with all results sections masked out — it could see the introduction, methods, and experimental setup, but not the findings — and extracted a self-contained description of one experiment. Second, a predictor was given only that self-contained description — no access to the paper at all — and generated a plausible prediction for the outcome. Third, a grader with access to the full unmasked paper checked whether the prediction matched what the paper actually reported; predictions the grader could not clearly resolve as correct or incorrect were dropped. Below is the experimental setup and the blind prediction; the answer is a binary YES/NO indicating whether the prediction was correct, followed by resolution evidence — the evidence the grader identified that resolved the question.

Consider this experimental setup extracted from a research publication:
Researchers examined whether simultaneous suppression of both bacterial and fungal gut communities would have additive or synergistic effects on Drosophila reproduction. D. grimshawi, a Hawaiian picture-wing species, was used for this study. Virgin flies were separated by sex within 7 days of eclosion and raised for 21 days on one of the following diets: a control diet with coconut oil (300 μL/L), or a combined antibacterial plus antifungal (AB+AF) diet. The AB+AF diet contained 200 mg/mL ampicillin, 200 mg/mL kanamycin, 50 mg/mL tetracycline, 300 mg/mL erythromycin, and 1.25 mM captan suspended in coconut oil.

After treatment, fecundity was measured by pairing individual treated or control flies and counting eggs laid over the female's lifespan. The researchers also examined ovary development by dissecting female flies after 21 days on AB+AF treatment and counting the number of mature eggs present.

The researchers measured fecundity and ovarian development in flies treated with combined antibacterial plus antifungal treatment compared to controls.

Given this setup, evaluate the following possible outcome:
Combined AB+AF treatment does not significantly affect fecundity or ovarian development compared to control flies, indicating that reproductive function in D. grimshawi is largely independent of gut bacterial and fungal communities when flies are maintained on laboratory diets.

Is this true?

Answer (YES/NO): NO